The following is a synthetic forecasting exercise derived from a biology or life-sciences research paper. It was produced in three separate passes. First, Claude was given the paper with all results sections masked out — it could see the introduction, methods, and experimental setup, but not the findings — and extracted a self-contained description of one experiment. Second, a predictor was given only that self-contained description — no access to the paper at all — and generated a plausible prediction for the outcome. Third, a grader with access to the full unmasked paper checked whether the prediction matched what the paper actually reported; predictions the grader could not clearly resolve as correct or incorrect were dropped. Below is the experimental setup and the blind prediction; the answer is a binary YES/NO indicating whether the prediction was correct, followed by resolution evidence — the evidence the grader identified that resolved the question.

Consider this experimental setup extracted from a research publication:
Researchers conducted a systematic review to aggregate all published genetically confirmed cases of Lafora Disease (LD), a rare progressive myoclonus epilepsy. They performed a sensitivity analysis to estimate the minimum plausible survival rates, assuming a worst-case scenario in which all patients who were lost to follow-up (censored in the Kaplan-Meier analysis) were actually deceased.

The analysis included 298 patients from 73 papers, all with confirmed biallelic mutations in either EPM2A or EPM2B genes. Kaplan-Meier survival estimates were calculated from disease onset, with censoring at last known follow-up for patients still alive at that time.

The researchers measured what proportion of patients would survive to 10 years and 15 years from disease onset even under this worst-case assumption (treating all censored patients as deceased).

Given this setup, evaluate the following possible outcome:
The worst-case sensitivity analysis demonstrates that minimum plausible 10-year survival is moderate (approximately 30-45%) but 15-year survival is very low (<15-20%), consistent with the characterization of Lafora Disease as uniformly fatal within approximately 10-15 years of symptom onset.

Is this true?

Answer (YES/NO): NO